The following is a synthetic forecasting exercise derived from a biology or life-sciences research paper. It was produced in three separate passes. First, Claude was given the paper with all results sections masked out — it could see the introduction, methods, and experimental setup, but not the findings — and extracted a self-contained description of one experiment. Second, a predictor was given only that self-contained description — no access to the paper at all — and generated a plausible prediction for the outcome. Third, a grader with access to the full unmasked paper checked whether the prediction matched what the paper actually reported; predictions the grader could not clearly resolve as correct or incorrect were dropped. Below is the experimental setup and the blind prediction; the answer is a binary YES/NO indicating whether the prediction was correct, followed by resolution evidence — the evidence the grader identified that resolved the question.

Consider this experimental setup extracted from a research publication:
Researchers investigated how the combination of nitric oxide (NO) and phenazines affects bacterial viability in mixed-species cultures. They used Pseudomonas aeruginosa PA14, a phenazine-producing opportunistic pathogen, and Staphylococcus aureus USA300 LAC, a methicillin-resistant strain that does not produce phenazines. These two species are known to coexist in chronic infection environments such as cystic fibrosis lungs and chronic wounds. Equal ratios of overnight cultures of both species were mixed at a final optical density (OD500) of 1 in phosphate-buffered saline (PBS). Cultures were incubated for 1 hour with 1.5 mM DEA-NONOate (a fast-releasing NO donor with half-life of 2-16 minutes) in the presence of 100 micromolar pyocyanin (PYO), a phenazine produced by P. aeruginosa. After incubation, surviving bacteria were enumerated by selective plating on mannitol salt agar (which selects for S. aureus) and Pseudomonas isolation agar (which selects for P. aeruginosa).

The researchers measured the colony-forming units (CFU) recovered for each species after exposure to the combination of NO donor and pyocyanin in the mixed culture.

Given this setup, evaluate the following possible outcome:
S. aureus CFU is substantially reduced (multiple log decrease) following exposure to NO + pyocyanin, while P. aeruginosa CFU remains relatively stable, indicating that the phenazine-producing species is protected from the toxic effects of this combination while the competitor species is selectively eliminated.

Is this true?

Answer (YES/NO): NO